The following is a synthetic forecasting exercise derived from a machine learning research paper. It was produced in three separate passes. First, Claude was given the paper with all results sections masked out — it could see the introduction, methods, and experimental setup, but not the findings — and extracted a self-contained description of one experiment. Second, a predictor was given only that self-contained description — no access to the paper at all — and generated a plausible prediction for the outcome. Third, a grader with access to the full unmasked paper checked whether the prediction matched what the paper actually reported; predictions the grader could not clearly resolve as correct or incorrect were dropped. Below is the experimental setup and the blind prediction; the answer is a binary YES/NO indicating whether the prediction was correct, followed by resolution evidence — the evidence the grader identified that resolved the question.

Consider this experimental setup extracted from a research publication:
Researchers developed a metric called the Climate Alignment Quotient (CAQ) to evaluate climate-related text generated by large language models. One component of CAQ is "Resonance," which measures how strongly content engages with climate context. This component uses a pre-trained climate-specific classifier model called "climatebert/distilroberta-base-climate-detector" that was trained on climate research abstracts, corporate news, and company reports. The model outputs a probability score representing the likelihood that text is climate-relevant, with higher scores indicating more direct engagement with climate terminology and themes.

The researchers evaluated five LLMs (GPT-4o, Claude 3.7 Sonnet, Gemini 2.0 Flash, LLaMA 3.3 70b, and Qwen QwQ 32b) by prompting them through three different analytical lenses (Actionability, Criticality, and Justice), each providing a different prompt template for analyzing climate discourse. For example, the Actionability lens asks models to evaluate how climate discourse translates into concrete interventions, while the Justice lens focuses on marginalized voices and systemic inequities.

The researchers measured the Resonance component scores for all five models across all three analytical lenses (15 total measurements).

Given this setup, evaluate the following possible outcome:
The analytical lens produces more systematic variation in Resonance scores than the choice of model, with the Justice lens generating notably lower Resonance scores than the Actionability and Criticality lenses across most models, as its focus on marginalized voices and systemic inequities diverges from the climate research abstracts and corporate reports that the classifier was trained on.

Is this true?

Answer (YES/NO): NO